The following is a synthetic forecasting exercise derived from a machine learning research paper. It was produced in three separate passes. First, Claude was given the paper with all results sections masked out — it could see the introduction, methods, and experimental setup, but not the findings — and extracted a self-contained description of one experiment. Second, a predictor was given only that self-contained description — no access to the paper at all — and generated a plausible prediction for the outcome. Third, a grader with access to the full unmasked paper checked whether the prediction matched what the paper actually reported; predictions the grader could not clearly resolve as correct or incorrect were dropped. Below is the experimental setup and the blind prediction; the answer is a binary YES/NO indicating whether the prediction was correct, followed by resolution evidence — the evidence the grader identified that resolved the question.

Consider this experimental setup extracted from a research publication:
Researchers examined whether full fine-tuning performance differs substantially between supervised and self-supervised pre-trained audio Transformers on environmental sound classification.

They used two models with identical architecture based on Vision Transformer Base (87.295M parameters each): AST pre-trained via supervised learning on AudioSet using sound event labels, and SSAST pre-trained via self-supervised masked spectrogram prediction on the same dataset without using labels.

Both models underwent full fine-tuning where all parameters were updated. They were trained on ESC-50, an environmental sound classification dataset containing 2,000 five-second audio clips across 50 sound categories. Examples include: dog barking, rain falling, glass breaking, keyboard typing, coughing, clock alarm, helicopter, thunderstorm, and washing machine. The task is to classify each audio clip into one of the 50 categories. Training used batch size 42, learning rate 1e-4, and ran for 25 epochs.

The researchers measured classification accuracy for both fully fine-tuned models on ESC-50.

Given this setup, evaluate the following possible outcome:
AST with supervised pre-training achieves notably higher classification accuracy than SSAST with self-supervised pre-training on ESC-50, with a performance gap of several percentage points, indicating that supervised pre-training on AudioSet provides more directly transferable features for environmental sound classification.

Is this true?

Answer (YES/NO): YES